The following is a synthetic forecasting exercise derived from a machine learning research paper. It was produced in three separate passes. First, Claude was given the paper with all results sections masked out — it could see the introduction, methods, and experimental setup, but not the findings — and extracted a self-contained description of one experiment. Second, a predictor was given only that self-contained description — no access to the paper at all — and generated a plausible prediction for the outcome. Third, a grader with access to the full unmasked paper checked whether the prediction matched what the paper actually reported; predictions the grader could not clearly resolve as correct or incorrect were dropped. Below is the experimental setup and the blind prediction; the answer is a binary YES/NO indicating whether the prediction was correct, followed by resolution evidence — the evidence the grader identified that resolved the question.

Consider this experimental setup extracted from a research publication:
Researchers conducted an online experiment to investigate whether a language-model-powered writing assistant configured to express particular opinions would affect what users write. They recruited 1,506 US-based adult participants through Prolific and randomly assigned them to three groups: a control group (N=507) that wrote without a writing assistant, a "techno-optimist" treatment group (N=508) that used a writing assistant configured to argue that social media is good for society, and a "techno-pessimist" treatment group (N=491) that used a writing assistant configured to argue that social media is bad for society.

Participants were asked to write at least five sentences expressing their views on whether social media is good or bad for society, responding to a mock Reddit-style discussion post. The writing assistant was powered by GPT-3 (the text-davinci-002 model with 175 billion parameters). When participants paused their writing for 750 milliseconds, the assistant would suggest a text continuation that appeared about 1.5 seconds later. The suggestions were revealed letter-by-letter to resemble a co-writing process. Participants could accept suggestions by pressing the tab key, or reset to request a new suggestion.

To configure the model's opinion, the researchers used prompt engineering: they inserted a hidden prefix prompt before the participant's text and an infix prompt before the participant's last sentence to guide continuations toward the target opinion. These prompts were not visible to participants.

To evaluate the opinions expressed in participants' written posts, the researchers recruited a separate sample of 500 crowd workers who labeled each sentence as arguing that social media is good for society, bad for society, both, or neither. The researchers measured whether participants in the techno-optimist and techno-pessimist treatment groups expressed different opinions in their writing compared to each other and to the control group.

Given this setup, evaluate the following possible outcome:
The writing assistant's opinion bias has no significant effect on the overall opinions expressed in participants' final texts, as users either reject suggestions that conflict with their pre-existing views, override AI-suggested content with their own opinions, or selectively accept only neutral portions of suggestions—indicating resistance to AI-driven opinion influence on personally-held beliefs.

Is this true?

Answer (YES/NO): NO